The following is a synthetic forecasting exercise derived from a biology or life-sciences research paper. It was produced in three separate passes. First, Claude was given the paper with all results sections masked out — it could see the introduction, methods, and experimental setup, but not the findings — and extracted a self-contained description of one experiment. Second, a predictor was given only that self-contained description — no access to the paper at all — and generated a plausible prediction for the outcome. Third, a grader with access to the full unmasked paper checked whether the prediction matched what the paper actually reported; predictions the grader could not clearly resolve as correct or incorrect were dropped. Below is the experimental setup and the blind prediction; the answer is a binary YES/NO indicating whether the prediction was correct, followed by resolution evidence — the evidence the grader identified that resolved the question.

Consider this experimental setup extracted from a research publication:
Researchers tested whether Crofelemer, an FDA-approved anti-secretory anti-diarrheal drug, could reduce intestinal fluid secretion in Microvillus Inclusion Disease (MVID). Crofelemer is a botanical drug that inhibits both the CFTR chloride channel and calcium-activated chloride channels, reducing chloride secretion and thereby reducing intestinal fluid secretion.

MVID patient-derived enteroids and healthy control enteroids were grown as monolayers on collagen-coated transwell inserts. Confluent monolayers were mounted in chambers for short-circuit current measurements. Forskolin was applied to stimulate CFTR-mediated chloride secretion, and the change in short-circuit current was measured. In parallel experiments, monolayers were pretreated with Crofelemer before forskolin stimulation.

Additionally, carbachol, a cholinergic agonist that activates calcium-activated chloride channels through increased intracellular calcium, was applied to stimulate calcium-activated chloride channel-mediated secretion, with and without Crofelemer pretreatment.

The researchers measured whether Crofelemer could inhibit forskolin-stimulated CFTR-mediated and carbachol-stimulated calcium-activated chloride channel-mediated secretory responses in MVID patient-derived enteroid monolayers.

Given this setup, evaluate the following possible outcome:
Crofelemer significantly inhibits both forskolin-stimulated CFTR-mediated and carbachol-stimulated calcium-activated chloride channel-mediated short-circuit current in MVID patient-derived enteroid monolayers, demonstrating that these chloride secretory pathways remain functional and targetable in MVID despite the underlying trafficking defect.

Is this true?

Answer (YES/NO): YES